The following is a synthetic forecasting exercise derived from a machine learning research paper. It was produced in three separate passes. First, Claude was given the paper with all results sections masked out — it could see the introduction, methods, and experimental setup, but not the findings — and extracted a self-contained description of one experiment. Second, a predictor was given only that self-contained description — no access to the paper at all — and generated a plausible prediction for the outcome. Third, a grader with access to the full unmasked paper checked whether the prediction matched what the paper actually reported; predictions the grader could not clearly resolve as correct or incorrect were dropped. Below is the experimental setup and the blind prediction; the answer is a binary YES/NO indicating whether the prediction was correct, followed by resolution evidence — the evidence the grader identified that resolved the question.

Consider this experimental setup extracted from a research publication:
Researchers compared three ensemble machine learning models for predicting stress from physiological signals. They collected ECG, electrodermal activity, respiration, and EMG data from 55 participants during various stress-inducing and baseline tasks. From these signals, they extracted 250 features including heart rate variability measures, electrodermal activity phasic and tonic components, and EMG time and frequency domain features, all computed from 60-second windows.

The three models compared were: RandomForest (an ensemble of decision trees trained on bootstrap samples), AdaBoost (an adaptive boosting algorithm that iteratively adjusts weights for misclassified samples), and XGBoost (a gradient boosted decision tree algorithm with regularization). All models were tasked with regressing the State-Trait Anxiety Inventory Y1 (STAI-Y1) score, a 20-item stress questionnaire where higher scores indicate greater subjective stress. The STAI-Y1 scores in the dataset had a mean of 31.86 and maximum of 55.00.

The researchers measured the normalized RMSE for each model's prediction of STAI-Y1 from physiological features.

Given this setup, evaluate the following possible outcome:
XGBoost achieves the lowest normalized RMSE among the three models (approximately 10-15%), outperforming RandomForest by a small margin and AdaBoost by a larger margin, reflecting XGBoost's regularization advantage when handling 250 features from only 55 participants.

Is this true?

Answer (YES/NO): NO